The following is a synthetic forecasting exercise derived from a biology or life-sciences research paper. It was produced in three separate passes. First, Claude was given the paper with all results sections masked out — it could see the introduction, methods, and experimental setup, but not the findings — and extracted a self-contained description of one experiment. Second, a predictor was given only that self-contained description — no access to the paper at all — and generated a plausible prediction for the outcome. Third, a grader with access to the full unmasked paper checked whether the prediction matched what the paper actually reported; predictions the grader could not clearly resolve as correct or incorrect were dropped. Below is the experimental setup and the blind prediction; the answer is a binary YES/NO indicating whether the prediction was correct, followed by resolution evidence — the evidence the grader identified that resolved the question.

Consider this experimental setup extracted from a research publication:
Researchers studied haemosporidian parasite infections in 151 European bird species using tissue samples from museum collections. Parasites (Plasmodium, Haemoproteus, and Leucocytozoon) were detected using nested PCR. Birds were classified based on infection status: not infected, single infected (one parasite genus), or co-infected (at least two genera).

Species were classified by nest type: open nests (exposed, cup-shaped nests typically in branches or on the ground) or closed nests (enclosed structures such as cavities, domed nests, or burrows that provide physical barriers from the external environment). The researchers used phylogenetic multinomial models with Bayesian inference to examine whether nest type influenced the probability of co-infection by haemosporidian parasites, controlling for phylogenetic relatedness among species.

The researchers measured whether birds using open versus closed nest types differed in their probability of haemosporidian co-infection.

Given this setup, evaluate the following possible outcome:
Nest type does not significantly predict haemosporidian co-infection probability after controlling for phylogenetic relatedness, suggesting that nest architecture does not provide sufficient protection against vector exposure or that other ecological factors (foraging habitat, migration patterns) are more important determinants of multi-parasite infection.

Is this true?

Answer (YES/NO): NO